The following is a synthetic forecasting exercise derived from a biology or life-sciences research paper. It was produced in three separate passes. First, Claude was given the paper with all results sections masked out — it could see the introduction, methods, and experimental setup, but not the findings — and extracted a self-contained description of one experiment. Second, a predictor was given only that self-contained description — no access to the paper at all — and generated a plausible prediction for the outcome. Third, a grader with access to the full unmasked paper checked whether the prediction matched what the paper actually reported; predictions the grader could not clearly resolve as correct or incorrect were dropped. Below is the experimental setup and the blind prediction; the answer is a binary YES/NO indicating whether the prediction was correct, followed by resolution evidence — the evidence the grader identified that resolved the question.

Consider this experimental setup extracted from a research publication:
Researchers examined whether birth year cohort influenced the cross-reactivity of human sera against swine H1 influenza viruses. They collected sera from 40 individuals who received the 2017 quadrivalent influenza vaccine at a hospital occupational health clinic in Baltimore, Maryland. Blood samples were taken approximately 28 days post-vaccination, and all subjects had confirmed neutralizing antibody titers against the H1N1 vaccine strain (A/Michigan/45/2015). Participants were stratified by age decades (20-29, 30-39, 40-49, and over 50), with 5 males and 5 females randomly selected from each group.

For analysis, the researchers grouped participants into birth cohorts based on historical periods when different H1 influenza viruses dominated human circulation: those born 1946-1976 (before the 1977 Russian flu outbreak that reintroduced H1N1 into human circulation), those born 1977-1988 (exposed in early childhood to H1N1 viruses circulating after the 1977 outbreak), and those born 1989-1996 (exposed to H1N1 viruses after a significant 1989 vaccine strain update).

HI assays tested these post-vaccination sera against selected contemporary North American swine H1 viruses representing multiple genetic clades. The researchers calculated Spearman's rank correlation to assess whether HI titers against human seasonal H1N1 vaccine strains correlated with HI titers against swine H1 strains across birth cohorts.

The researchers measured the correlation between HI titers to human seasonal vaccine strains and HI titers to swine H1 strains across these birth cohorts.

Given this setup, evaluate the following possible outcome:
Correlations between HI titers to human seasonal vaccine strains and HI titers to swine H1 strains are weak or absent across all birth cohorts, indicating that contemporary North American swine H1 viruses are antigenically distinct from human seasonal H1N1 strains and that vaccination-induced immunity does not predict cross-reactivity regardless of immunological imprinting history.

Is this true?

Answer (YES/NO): NO